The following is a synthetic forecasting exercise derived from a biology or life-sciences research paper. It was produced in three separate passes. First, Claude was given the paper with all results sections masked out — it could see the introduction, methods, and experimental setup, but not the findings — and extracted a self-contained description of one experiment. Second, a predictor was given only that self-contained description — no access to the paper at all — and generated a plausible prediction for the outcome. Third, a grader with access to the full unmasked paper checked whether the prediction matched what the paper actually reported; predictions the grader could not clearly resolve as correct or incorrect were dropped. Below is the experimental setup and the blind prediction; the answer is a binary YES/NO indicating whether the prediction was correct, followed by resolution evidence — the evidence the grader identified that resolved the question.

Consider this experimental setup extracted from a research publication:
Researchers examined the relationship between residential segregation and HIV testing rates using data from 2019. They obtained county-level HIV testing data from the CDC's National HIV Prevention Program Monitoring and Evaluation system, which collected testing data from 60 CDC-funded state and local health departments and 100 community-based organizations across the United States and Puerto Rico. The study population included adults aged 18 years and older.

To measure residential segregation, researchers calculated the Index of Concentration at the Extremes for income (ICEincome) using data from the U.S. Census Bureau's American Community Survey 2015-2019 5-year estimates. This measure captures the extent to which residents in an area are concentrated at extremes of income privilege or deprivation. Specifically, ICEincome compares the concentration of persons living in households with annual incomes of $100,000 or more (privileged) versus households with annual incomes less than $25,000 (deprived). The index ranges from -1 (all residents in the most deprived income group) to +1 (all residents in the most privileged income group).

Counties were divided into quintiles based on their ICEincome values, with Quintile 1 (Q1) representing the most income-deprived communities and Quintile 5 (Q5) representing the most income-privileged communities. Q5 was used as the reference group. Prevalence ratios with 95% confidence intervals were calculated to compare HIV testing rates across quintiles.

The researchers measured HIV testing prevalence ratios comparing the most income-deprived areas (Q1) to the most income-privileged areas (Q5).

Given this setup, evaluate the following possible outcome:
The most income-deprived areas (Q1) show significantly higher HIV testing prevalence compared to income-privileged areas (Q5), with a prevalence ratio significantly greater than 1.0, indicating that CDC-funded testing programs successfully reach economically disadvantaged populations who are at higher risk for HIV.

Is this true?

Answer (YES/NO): YES